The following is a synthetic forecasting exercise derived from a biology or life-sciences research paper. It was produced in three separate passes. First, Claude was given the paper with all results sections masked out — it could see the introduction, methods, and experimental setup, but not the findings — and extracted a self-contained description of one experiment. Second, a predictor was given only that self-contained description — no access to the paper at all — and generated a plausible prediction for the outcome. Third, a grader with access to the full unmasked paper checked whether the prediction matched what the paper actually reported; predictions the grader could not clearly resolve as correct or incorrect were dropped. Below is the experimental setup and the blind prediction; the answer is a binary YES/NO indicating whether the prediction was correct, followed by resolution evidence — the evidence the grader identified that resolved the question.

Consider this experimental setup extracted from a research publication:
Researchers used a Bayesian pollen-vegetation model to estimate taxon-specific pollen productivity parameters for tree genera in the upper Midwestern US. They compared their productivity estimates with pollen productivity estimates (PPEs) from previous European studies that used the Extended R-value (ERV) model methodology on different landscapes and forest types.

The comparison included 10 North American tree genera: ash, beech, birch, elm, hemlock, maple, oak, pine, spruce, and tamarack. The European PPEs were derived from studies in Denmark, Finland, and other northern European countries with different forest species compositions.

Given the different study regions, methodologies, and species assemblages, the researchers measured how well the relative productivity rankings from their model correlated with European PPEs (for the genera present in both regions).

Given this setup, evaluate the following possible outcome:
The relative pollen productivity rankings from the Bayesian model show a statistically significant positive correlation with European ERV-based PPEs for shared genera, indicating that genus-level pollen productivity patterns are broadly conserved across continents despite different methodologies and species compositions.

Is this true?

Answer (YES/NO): NO